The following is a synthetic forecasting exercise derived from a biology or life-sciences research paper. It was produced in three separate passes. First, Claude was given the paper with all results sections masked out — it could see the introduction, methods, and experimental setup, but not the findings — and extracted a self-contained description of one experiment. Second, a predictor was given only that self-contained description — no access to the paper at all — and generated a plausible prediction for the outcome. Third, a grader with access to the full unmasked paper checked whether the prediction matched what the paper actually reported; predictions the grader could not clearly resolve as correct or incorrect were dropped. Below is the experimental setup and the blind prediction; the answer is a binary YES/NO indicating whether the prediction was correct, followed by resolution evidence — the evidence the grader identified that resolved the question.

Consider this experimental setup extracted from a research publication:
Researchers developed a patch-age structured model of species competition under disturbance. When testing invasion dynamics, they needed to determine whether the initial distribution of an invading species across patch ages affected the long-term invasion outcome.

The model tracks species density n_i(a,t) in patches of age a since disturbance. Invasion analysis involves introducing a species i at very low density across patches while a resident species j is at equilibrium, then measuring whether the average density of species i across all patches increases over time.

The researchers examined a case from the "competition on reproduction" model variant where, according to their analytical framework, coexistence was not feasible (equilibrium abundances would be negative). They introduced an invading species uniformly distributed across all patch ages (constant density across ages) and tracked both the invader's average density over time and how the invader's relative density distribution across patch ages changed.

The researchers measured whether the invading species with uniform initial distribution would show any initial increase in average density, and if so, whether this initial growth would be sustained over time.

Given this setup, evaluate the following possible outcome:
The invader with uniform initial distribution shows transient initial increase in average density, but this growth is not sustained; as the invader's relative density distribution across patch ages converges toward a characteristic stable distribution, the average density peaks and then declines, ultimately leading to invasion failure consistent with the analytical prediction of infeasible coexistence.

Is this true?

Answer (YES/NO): YES